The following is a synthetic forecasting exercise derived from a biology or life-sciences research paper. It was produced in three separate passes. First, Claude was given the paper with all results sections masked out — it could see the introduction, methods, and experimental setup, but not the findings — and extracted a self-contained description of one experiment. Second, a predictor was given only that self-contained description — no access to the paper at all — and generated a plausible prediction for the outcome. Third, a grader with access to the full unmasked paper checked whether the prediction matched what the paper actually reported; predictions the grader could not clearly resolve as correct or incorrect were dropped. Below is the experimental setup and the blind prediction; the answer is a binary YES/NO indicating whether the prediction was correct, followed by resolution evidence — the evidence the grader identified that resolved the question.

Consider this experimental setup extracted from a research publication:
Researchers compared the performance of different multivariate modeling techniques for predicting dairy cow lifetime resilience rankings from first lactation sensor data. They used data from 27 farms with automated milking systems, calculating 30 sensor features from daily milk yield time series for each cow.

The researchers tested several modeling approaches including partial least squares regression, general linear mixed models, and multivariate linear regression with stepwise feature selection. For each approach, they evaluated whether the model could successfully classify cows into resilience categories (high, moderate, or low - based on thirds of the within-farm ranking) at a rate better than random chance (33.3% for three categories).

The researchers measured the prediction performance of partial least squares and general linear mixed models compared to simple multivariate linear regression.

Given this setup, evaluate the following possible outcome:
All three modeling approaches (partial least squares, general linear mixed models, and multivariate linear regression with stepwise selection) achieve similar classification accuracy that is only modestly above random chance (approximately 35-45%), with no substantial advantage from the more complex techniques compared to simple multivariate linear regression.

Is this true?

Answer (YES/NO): NO